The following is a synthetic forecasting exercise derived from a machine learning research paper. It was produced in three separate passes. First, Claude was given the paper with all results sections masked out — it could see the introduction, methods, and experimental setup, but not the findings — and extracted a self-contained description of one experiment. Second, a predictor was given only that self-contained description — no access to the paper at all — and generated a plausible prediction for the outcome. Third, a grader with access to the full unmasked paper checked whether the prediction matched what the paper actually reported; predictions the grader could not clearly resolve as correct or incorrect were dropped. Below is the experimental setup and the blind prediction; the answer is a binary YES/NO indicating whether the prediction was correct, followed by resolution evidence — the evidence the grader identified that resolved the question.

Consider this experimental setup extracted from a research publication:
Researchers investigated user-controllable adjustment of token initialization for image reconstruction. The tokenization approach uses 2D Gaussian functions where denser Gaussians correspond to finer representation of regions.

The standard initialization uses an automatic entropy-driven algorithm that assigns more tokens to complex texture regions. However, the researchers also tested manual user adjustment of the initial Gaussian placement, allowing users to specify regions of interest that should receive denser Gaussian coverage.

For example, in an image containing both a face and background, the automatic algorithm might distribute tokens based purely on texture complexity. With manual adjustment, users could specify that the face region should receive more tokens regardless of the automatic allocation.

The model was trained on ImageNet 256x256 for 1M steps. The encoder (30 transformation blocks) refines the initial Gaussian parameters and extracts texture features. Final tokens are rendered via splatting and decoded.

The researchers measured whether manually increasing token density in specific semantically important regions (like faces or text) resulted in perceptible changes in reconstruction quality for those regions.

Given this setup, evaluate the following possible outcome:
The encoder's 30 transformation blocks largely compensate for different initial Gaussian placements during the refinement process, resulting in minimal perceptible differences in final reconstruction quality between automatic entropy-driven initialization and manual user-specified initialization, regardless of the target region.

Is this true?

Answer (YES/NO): NO